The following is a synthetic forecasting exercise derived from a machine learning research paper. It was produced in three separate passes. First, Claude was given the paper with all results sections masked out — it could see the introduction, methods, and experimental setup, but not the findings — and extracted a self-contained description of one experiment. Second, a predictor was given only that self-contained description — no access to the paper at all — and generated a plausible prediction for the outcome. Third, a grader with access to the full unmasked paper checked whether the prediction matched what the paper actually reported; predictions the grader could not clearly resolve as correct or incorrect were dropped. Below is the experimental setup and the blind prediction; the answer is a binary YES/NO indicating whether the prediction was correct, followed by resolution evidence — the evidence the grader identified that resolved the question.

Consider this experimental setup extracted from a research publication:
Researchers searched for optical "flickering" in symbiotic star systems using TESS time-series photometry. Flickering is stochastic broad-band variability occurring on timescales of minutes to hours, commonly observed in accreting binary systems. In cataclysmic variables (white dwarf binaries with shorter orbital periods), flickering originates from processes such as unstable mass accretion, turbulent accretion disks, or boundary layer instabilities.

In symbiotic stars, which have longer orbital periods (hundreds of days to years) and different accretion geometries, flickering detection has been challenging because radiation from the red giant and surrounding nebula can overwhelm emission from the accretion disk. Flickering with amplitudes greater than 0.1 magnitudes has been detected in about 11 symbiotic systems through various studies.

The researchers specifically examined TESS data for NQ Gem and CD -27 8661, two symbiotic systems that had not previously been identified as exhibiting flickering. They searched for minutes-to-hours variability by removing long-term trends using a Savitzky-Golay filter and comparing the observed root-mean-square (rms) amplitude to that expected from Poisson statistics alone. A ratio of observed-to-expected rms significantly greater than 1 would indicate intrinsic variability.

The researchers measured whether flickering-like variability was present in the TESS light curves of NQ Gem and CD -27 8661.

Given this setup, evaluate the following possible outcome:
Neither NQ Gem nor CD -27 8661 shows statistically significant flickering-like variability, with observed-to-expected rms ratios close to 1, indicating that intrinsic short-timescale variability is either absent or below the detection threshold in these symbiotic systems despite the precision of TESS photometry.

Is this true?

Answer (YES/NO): NO